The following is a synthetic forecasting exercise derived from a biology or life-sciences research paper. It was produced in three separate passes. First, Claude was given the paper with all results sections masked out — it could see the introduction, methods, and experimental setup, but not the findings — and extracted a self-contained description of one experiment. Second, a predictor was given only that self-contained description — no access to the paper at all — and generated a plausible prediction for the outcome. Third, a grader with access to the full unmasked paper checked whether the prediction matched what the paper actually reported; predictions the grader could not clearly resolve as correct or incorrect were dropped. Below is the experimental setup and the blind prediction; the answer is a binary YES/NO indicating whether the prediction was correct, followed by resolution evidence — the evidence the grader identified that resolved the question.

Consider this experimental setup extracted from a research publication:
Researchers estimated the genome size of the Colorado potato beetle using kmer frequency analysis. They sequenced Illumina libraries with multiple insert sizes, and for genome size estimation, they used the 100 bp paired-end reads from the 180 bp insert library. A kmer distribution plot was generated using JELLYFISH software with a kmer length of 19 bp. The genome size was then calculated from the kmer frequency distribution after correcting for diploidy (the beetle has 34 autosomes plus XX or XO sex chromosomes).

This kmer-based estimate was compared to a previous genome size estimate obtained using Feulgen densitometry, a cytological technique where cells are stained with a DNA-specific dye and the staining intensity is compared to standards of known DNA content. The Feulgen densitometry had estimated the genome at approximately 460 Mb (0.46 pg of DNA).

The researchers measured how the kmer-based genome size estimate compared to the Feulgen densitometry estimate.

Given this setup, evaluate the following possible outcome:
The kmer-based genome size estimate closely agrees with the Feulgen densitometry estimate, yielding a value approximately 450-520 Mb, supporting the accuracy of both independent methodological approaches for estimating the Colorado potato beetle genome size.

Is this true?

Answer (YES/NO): NO